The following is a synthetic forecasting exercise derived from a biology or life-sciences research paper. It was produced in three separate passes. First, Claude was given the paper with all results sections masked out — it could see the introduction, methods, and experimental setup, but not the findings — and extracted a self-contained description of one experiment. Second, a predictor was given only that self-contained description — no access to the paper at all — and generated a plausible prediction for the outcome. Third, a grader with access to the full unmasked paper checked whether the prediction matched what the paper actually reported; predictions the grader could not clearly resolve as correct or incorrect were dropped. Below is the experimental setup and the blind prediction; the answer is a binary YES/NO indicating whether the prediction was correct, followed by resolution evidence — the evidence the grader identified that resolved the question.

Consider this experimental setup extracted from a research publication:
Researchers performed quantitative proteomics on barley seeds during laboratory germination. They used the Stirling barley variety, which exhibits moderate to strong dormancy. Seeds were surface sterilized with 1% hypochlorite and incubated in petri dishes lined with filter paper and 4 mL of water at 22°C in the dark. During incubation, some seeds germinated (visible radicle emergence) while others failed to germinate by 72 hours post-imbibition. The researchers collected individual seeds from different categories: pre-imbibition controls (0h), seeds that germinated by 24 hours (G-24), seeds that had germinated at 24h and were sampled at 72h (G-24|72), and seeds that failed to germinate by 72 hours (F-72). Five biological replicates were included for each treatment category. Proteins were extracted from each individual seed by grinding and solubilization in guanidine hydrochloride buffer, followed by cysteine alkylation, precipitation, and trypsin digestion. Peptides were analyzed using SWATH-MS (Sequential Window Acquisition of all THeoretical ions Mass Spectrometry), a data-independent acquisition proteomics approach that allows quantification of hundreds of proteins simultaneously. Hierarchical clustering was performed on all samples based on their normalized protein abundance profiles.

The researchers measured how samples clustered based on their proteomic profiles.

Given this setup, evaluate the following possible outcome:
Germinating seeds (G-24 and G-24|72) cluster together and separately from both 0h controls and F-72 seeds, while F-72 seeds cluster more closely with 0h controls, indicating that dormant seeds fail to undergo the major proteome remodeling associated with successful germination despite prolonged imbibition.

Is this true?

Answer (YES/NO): NO